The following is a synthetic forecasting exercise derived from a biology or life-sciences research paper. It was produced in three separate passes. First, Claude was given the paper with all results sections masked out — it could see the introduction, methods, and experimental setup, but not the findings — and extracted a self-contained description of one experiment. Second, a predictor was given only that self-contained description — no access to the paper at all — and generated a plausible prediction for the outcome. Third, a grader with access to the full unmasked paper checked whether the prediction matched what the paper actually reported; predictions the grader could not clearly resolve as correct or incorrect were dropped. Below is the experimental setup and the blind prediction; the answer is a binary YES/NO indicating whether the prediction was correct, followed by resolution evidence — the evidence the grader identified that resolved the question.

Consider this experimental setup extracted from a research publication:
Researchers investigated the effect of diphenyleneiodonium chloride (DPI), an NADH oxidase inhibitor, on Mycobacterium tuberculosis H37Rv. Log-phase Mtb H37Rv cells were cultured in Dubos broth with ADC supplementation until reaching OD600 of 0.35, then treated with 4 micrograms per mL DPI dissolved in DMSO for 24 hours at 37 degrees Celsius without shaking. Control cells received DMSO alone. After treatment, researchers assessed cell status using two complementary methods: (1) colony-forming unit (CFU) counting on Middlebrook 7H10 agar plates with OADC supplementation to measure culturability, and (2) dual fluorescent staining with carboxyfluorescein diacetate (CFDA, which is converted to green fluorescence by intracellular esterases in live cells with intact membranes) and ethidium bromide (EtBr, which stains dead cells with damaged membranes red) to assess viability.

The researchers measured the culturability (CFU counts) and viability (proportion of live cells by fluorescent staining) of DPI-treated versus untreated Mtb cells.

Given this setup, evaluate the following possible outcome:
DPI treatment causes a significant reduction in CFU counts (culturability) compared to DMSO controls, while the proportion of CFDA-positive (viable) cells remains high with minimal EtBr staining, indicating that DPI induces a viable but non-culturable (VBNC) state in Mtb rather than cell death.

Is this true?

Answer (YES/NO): YES